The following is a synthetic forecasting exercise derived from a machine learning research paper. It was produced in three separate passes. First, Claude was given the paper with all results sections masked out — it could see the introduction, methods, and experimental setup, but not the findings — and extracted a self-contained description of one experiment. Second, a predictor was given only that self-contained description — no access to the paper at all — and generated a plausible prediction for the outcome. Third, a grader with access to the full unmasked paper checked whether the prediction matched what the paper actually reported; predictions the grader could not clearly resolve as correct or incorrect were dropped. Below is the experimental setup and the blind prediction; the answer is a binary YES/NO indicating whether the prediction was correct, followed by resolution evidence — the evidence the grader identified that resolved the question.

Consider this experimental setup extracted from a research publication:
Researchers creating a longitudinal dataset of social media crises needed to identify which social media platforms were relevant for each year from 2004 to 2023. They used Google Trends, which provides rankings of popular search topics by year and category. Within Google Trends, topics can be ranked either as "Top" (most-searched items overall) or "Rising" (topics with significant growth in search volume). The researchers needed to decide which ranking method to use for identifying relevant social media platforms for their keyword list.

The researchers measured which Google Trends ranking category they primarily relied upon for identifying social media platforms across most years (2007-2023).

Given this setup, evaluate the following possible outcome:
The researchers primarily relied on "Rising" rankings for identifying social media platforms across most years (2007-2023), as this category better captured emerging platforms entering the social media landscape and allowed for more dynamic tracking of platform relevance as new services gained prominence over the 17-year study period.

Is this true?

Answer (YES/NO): NO